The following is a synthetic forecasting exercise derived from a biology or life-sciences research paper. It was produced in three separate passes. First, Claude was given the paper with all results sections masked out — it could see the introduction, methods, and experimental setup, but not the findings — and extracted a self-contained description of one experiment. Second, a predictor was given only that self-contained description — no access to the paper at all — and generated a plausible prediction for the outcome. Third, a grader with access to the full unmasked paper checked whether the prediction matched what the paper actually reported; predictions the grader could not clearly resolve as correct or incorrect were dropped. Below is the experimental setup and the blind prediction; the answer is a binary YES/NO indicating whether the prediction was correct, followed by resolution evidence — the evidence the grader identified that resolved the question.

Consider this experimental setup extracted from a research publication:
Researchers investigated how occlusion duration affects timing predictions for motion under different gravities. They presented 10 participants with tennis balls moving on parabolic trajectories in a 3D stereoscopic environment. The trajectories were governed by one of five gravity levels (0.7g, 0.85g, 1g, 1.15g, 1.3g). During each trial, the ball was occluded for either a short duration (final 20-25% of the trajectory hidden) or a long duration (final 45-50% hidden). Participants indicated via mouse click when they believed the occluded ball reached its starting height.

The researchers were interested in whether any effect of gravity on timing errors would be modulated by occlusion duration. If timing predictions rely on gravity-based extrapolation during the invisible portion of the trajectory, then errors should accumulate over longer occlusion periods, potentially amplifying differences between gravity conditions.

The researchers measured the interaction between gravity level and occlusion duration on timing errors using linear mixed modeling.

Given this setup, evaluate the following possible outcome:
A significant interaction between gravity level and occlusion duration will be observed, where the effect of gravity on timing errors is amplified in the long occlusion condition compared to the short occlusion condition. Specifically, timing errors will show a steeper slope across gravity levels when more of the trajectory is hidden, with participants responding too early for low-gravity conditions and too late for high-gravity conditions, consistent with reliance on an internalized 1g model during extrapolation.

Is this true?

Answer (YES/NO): NO